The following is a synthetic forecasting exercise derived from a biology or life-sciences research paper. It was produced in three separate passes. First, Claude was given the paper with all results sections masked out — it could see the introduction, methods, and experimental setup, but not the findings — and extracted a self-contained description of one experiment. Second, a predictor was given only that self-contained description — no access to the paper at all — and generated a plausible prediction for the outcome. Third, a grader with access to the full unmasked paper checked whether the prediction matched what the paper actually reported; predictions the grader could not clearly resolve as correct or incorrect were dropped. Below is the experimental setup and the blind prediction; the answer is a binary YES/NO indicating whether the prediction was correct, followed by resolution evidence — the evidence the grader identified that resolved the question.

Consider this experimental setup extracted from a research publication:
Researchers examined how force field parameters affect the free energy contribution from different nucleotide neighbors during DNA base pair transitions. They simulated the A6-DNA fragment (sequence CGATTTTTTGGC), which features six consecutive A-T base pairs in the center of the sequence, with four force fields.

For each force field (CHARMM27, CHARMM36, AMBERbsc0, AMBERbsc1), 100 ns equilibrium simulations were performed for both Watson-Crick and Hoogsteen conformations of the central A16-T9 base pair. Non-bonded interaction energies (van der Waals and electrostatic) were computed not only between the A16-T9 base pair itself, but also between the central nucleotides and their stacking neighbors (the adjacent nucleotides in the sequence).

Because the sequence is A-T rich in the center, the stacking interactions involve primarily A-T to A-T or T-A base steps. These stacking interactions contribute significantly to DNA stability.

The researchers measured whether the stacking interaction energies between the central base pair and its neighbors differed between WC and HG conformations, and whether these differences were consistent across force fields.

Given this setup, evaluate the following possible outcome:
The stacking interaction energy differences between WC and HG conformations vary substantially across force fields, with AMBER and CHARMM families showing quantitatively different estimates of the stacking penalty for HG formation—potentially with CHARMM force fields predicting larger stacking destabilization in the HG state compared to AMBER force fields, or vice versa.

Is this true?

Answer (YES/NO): NO